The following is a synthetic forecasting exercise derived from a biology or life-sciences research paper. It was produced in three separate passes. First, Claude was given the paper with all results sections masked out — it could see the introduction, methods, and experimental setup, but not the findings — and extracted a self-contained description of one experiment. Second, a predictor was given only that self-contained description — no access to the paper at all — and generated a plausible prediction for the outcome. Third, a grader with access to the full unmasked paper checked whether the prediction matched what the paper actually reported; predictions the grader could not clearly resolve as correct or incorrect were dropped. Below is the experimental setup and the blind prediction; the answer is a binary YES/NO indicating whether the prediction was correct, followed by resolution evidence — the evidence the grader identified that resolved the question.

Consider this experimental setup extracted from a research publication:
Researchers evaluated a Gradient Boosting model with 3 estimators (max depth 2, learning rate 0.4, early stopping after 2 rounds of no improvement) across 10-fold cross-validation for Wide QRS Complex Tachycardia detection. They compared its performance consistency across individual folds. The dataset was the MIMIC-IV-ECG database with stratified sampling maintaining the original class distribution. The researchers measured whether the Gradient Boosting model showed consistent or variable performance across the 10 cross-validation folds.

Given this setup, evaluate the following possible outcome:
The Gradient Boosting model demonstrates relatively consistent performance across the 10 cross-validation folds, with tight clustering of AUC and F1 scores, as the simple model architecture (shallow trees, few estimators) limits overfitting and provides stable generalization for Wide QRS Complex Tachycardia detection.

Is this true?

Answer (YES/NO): NO